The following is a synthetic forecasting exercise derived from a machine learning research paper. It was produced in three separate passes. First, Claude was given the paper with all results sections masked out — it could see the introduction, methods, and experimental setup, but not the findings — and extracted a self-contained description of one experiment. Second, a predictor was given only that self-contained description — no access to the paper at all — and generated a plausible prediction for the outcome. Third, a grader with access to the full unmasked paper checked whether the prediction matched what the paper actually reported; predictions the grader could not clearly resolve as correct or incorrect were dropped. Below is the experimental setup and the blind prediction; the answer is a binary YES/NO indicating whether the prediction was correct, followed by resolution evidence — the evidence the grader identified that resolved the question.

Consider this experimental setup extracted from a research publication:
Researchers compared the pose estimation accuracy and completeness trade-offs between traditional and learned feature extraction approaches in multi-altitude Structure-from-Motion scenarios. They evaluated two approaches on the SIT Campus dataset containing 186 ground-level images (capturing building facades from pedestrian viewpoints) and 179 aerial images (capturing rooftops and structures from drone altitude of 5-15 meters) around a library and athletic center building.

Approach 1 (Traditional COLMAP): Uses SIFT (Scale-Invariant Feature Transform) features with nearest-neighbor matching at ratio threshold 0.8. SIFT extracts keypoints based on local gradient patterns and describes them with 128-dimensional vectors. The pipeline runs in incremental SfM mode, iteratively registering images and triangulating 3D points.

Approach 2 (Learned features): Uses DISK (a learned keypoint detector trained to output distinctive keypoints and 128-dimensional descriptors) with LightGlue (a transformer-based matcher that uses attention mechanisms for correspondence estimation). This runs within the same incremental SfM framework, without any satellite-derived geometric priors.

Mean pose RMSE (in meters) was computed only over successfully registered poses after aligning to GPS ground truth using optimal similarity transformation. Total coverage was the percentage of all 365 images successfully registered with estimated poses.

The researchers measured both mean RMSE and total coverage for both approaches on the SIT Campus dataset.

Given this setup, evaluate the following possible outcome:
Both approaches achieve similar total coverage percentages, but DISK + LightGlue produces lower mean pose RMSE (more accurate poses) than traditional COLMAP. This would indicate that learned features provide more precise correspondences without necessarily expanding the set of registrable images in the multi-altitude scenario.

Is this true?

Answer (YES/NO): NO